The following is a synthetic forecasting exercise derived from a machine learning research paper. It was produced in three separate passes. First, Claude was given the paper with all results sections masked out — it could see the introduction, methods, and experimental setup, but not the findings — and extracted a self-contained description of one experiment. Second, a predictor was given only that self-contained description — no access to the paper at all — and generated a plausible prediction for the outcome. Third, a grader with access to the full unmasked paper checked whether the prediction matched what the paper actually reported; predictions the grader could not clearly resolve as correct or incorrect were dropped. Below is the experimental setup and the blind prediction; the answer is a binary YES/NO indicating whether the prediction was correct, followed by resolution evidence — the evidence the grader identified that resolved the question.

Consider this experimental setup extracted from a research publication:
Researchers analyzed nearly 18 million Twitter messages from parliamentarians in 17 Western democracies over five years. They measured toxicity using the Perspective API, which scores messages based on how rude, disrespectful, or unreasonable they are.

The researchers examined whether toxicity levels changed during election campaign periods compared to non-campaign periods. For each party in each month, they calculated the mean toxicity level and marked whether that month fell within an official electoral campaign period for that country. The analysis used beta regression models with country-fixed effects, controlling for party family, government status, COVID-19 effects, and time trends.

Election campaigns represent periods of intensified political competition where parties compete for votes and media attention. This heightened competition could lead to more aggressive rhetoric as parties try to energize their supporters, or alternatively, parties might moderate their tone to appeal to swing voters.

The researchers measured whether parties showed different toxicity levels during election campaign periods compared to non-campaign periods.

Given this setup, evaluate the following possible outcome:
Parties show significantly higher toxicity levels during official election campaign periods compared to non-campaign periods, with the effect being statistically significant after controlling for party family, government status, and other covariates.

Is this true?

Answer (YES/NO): NO